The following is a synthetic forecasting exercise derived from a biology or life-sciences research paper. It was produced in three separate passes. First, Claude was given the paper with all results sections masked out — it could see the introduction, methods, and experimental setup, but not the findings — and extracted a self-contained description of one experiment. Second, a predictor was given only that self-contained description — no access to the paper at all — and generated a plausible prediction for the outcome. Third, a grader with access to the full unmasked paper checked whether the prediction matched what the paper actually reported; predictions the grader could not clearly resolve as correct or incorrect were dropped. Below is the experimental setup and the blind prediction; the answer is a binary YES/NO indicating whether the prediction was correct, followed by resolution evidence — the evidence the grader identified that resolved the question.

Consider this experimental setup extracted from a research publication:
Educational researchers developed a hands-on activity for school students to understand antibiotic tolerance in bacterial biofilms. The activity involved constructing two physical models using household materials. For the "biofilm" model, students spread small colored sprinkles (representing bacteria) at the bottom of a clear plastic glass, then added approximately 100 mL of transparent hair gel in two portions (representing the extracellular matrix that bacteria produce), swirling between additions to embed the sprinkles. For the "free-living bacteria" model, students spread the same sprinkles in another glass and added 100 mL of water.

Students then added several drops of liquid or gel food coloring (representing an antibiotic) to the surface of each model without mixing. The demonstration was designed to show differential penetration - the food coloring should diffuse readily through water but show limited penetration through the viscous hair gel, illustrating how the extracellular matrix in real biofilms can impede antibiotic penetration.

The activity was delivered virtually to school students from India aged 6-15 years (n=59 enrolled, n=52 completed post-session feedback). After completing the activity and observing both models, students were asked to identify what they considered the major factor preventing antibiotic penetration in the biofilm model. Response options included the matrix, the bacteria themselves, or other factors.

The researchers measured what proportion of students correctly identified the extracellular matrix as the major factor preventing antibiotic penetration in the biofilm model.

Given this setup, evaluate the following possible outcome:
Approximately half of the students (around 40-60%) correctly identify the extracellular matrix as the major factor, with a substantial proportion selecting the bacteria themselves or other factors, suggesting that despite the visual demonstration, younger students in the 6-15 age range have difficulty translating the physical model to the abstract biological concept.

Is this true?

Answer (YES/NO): NO